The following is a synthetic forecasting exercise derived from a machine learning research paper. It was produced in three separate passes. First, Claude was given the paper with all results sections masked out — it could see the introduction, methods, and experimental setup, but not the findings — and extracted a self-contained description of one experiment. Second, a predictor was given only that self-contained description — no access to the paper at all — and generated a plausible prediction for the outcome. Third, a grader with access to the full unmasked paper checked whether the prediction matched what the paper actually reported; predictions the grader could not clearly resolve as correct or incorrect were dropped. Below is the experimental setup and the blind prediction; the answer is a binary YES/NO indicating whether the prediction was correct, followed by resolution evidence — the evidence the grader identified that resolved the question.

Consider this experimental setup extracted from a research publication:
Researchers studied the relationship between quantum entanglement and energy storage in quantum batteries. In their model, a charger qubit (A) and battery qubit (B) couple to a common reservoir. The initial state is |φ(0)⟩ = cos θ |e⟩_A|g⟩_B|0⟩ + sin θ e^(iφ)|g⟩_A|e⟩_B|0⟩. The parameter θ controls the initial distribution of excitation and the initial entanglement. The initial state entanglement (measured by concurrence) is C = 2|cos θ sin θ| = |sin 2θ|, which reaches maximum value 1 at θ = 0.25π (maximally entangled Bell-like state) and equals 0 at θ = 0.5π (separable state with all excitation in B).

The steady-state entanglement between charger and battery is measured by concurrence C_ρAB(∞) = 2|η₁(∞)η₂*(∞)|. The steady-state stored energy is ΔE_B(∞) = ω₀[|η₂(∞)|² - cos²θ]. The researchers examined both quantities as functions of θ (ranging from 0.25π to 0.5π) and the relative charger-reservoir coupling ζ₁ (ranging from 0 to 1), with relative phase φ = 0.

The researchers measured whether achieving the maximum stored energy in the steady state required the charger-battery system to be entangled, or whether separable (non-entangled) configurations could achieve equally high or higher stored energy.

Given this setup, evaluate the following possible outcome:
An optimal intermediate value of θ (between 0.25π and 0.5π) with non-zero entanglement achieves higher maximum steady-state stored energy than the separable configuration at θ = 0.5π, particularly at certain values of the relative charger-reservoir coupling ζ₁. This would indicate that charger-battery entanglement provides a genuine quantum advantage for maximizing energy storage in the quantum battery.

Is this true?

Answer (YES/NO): NO